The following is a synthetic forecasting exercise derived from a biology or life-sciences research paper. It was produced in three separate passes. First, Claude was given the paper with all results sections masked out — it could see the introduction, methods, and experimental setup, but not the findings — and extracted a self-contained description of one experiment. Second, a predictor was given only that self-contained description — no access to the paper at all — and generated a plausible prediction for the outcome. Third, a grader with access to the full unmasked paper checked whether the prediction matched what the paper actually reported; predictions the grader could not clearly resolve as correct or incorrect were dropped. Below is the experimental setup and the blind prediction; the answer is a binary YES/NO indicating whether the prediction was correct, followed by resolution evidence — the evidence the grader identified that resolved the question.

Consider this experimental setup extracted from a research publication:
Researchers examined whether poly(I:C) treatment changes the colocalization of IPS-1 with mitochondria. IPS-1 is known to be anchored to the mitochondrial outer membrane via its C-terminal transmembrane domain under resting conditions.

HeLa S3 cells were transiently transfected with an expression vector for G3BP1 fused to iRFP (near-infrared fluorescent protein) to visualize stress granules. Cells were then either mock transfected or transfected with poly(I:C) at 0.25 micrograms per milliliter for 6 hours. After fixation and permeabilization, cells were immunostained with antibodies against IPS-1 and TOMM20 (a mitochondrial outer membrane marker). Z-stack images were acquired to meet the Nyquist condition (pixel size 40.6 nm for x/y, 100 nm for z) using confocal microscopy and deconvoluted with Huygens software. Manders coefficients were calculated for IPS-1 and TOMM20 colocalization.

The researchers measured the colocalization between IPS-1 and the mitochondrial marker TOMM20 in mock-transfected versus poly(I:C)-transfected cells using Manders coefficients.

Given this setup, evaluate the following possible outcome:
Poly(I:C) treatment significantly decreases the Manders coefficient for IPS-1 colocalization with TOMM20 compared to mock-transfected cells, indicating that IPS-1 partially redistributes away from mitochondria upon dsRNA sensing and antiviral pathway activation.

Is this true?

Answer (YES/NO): NO